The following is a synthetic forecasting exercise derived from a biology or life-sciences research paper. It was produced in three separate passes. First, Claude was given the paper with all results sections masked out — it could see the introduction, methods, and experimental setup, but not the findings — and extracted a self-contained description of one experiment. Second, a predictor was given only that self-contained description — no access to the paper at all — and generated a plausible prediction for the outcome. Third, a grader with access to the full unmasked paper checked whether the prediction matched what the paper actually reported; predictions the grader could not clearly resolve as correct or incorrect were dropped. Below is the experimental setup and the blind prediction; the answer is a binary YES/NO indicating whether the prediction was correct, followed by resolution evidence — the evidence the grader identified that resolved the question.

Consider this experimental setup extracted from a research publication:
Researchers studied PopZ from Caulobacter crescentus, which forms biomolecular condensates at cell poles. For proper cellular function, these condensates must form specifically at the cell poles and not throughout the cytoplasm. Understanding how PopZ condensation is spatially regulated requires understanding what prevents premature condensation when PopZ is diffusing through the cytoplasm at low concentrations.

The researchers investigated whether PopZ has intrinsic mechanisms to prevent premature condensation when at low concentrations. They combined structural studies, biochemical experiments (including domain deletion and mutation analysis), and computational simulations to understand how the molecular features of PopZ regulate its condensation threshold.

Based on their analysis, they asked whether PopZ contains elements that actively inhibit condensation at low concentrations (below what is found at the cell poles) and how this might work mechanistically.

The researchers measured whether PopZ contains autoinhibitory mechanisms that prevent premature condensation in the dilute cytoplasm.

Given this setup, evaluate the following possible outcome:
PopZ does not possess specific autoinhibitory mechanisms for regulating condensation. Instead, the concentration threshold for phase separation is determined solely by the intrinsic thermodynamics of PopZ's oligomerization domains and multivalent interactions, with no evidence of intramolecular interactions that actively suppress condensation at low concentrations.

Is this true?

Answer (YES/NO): NO